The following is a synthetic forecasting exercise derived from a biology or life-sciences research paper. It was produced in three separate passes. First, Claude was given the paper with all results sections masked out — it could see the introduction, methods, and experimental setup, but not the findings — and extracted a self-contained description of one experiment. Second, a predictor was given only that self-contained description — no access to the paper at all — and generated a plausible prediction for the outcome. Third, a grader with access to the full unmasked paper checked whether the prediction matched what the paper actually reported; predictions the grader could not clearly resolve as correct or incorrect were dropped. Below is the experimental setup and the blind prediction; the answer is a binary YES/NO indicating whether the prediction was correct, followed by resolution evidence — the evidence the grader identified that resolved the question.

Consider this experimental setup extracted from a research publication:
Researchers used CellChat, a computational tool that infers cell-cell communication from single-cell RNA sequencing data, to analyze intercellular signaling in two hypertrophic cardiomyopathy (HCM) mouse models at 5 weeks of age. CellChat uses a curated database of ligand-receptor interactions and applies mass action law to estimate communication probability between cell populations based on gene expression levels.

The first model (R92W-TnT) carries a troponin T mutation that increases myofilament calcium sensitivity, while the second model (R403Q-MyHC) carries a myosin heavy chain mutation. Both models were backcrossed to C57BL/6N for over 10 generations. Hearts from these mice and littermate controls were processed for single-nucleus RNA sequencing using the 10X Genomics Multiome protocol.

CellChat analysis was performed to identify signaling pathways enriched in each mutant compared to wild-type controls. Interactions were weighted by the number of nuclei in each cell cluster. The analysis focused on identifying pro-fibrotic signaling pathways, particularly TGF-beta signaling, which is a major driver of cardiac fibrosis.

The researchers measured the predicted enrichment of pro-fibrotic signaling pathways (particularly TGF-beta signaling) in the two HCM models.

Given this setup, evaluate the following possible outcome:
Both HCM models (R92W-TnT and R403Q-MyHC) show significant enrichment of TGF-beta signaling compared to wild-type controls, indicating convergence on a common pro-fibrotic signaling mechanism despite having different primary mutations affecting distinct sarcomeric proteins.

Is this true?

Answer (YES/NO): NO